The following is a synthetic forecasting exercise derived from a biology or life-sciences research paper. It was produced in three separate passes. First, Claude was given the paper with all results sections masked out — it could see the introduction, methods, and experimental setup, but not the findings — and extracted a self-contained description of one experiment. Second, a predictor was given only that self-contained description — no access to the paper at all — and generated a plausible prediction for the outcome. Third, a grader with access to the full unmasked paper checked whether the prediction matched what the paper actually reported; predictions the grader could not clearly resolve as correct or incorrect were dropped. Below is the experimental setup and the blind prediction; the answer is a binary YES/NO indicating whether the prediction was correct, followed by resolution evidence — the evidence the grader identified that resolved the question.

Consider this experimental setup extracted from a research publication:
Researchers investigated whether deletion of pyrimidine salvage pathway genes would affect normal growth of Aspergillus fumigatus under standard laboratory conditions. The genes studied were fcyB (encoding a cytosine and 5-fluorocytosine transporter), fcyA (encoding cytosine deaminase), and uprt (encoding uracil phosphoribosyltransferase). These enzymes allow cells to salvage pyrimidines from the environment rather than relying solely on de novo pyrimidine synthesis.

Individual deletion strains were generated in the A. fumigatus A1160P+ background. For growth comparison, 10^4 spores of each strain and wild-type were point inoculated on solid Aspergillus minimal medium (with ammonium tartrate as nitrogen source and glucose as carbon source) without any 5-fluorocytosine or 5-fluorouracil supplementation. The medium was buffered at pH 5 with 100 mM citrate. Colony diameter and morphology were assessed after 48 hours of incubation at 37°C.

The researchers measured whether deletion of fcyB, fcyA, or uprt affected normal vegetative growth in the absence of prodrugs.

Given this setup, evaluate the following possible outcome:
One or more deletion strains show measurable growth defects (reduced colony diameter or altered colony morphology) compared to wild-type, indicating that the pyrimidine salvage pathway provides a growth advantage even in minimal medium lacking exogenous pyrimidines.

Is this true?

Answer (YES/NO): NO